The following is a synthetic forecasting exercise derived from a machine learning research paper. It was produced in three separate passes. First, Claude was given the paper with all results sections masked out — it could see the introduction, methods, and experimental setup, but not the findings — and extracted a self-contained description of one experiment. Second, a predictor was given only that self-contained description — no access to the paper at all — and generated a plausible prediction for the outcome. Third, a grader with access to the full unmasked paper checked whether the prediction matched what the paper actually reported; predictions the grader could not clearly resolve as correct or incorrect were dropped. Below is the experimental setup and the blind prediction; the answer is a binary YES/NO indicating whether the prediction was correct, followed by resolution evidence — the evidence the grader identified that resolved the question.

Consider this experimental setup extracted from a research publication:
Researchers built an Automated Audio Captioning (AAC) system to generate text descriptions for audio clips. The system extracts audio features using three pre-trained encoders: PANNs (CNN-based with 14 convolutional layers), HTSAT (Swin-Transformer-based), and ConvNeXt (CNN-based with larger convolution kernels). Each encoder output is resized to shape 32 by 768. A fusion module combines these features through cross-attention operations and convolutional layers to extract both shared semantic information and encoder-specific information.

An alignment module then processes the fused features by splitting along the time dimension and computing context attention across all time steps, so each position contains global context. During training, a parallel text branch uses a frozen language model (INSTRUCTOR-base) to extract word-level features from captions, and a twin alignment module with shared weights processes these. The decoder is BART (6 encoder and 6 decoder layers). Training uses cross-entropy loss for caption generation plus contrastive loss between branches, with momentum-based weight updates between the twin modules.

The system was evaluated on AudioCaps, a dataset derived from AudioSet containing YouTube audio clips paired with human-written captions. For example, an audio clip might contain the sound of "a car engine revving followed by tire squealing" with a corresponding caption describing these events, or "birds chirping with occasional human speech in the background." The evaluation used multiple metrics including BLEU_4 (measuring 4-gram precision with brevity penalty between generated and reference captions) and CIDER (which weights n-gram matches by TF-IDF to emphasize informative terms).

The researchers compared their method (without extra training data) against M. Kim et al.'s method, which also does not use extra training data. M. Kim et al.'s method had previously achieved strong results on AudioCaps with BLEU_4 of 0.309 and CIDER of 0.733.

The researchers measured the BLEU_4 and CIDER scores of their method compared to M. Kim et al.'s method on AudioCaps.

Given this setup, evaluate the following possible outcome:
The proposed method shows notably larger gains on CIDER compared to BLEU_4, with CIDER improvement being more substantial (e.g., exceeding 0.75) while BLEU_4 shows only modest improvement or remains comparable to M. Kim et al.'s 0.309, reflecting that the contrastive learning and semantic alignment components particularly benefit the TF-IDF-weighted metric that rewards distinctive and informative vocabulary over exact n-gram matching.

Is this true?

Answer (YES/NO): NO